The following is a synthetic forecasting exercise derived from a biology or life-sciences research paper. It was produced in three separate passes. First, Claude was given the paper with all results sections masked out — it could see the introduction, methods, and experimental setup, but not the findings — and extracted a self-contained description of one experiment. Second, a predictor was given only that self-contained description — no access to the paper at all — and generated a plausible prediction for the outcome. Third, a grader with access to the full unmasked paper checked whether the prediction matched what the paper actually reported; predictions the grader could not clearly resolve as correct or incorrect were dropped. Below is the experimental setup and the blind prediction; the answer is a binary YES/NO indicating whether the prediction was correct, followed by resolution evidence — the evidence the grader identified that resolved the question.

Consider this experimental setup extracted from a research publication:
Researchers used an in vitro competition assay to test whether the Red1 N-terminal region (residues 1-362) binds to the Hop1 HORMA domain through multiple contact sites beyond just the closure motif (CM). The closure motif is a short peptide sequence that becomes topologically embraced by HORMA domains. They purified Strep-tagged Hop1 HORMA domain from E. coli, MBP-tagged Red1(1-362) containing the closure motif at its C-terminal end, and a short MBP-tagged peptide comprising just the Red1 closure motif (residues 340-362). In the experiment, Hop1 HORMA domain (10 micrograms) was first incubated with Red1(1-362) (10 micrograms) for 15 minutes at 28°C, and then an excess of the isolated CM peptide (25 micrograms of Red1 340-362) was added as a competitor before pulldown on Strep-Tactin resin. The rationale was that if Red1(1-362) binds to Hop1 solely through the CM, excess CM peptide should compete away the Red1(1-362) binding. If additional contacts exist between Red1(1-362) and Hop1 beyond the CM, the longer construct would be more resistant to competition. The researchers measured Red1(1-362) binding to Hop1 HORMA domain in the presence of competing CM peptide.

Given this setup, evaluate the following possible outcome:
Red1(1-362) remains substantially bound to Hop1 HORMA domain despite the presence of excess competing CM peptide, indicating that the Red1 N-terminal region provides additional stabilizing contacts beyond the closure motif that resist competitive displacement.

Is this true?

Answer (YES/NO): YES